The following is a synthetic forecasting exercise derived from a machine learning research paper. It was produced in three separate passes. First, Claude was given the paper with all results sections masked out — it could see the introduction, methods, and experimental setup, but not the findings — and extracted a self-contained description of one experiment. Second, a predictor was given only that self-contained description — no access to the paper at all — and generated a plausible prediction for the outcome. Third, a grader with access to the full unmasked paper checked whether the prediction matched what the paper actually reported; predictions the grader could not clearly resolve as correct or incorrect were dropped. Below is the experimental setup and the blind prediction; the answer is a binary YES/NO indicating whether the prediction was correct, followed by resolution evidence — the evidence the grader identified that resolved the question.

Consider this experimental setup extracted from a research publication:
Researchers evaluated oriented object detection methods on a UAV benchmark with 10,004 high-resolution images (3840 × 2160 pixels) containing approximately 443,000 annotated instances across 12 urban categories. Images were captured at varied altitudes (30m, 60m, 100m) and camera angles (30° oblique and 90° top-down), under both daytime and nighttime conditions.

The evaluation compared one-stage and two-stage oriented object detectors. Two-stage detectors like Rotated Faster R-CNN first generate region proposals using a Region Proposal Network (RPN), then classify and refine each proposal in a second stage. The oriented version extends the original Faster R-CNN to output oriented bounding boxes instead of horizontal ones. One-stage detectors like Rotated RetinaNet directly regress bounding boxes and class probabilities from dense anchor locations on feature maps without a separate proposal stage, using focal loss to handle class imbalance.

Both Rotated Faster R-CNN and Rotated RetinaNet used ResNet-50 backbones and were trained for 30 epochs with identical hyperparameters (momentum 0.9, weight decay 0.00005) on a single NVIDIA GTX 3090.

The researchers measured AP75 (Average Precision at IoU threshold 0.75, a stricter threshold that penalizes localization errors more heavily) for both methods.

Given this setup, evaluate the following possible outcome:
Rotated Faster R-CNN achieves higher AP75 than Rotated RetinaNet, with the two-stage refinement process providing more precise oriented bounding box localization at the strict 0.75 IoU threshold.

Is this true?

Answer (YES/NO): NO